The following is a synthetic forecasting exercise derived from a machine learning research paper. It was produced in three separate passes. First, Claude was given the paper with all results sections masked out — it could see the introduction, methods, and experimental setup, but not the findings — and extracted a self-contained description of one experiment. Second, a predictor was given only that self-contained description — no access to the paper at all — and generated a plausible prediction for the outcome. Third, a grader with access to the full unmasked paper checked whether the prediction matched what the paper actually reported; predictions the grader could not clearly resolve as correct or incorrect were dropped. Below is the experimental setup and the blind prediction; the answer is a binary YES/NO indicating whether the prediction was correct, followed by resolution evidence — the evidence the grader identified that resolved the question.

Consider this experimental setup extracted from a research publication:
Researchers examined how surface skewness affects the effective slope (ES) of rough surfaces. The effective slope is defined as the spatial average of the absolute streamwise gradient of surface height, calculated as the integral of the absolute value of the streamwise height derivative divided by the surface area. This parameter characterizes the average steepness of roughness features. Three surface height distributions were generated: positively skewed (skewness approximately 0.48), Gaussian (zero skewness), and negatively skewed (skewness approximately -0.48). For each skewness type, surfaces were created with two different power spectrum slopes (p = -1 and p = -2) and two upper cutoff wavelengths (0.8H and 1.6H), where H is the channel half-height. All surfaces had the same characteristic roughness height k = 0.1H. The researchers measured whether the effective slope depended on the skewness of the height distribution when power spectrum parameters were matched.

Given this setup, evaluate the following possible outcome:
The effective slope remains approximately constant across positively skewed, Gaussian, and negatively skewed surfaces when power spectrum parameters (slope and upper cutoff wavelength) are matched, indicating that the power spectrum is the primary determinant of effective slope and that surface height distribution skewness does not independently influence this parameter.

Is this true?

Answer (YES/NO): YES